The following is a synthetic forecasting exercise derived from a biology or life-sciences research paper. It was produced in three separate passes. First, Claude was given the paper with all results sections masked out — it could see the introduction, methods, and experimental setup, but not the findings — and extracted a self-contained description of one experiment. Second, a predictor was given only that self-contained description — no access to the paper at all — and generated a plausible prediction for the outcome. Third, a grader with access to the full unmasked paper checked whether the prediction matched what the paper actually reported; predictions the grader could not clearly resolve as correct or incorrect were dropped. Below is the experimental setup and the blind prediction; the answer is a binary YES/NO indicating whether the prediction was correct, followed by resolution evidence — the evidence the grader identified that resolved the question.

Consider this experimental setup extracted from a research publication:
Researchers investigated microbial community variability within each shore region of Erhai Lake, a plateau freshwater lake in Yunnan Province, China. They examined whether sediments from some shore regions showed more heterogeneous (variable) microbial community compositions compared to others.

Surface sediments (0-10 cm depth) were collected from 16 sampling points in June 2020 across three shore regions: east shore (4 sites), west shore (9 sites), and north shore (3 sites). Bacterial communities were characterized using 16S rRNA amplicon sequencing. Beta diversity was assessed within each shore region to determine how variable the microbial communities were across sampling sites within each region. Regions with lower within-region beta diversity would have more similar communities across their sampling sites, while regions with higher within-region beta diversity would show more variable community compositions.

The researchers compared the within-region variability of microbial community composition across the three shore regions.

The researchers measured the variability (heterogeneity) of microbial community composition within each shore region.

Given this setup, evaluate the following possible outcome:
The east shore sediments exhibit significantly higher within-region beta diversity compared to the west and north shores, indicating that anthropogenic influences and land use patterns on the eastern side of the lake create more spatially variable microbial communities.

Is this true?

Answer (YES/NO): NO